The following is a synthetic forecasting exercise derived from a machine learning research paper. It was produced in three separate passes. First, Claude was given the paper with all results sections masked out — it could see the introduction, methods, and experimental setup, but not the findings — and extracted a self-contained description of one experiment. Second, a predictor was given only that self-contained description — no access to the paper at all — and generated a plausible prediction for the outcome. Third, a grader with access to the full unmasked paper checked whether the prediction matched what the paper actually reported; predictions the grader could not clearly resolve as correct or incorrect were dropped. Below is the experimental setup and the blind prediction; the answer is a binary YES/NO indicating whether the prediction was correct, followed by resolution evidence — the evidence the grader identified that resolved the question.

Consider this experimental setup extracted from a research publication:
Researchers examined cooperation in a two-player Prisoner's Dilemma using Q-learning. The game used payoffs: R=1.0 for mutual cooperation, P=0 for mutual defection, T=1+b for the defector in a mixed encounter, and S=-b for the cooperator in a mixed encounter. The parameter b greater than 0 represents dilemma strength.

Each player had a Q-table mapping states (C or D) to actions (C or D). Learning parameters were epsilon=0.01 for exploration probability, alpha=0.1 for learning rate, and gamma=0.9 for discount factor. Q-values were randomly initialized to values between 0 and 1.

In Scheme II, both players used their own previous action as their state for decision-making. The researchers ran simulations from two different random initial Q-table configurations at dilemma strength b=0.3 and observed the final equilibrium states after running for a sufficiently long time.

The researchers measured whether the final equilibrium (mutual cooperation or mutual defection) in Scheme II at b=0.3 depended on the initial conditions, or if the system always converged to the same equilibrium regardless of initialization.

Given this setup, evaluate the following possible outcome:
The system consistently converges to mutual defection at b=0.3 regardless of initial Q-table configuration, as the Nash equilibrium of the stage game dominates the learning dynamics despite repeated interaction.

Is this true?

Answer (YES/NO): NO